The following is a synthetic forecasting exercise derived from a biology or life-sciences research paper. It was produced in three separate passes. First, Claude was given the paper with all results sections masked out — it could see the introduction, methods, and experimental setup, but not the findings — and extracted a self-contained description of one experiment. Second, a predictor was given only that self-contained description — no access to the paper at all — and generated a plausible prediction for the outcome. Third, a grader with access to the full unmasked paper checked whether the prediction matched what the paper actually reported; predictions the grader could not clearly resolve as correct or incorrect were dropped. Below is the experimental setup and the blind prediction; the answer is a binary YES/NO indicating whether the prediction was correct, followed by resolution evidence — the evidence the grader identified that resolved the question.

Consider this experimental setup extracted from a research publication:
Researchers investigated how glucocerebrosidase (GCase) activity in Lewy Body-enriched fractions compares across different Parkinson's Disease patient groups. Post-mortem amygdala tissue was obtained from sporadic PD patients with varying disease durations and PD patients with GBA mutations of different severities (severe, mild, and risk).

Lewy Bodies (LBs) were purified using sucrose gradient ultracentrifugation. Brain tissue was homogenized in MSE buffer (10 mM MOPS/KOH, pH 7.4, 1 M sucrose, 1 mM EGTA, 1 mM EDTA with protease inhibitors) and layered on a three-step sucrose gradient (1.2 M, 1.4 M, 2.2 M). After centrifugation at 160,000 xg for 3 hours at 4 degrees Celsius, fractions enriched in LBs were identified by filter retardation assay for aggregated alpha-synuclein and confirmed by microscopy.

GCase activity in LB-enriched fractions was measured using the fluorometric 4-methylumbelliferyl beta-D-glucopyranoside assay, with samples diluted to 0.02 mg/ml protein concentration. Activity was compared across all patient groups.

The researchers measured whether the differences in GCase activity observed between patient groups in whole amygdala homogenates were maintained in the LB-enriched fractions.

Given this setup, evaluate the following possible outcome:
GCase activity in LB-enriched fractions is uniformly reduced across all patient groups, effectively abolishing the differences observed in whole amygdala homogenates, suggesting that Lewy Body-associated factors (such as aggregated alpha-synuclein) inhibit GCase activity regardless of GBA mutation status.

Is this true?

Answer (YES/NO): NO